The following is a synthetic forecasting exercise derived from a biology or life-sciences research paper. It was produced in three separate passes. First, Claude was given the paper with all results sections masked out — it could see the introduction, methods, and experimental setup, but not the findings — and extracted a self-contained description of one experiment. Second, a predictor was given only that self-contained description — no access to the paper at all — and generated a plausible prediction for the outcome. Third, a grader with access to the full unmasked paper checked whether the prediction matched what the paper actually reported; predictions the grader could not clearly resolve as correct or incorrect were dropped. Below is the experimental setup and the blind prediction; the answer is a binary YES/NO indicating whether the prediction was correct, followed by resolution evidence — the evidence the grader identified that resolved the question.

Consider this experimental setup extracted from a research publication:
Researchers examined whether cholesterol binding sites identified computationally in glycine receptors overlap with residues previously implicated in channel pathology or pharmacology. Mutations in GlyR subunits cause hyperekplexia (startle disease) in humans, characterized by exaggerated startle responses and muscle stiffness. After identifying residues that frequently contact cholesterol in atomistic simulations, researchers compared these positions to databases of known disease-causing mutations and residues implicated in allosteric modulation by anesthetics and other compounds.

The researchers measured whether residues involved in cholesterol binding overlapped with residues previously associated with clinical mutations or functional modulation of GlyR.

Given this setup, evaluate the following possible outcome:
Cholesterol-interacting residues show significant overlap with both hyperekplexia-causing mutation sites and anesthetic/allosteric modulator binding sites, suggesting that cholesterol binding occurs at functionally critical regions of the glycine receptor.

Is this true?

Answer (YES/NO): YES